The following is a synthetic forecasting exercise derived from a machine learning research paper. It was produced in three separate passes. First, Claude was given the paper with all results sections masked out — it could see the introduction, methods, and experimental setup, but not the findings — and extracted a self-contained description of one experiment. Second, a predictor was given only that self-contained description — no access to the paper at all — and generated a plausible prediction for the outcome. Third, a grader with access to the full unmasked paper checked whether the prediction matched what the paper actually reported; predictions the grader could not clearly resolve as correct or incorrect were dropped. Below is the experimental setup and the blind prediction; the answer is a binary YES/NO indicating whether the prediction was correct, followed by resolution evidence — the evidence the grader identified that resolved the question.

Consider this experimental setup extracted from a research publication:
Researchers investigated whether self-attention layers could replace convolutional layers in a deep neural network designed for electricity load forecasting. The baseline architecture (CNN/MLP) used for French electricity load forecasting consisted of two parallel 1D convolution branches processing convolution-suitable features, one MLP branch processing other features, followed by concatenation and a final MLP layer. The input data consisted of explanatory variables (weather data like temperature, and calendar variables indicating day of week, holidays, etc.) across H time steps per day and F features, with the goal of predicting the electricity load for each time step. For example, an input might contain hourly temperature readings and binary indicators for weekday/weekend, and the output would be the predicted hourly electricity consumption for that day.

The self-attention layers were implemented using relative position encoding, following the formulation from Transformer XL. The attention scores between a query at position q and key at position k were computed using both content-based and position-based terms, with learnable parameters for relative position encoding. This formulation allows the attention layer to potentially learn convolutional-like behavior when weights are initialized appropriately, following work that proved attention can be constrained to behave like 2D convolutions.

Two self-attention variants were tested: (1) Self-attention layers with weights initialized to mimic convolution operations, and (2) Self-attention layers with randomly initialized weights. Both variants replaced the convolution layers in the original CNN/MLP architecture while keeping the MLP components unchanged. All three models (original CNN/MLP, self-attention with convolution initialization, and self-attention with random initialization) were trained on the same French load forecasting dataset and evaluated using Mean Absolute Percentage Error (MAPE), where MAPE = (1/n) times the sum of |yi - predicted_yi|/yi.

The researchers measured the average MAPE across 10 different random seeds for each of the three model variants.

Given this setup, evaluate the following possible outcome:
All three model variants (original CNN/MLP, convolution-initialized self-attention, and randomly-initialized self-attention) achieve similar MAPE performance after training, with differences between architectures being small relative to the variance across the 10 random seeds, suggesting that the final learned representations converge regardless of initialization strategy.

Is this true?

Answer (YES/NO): NO